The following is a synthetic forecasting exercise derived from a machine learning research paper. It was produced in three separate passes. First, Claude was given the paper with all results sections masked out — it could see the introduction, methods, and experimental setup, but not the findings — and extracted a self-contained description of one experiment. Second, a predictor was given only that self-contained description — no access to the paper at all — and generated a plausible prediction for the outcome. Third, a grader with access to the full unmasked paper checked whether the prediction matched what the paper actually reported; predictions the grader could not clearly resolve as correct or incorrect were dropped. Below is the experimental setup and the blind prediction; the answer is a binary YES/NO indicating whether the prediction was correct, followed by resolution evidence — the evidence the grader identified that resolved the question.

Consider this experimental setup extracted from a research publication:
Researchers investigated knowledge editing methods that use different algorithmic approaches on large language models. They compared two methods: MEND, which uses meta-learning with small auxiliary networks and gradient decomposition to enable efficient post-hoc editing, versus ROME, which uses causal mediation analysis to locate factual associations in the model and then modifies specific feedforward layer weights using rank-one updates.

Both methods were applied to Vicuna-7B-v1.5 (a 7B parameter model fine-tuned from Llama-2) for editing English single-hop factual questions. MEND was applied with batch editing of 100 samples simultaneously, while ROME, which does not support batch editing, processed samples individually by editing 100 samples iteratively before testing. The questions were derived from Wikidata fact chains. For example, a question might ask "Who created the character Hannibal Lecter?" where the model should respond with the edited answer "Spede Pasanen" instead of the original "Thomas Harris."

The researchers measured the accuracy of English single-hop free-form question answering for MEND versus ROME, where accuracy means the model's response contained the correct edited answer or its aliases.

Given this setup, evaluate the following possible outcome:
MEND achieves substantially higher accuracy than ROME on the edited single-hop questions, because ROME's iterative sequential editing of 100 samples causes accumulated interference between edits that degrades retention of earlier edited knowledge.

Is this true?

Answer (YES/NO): NO